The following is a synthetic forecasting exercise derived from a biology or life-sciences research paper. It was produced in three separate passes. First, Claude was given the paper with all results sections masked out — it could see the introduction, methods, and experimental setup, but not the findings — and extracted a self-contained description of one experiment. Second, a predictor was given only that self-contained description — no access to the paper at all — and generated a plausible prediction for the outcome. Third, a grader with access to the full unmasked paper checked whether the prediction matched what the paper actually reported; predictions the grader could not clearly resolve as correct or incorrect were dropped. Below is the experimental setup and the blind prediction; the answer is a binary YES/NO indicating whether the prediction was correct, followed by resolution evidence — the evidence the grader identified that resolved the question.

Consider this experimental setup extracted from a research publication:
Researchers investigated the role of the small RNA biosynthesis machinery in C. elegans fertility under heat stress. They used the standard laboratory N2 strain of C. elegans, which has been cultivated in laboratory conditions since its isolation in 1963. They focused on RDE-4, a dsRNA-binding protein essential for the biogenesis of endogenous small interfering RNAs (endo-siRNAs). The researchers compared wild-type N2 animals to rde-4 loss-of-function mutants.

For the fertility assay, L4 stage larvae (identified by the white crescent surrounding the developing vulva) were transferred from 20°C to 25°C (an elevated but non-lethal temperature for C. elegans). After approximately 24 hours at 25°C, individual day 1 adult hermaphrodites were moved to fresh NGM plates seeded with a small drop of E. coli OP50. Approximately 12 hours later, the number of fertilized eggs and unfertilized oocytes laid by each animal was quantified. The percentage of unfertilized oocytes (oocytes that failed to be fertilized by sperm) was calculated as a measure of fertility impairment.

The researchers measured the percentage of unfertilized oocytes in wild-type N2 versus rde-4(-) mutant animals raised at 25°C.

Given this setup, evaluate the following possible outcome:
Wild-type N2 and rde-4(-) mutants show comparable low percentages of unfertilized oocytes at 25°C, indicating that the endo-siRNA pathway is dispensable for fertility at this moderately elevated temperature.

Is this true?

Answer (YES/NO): NO